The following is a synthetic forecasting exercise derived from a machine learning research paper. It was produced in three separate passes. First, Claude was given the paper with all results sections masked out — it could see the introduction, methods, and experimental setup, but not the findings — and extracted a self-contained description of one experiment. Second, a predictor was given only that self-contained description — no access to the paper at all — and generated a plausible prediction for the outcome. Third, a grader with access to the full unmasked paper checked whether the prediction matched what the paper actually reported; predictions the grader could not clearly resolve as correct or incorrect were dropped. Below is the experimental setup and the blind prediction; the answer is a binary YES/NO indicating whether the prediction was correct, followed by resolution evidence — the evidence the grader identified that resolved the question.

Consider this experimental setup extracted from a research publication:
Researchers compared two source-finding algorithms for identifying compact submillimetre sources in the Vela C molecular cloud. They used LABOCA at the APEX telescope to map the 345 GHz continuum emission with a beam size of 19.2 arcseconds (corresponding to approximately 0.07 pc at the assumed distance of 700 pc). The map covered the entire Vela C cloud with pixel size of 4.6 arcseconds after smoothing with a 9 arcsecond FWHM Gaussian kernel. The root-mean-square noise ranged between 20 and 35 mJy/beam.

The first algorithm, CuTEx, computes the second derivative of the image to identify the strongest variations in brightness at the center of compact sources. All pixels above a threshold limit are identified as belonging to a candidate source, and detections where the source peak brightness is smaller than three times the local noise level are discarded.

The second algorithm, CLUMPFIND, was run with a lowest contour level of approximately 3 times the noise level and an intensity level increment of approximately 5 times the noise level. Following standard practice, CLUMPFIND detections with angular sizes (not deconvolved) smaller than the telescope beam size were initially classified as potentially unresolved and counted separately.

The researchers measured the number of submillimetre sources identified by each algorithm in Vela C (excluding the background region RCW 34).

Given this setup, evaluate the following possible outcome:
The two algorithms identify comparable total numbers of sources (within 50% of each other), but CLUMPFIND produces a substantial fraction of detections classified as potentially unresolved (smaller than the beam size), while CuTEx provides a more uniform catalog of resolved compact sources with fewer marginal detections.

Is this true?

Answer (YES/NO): NO